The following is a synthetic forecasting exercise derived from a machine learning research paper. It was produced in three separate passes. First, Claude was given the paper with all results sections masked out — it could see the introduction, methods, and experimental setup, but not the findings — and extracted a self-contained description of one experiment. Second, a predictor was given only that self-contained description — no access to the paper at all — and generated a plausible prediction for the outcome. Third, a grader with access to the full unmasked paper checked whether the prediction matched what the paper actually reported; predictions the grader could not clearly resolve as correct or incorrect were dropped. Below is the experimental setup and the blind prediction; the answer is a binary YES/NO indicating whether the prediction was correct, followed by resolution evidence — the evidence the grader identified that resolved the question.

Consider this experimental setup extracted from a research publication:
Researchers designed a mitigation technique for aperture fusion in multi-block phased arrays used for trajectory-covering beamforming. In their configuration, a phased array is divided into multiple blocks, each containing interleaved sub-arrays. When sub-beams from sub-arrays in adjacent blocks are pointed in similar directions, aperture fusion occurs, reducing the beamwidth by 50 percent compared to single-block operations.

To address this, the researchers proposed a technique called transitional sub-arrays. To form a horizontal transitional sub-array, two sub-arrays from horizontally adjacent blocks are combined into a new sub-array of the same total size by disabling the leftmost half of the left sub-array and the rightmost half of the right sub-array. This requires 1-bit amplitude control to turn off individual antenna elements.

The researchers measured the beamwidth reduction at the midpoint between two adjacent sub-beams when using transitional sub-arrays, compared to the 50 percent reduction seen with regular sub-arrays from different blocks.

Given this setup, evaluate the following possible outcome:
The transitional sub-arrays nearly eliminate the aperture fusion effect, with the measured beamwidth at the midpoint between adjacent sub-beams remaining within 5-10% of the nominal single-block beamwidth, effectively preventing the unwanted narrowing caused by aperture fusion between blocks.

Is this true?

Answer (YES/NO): NO